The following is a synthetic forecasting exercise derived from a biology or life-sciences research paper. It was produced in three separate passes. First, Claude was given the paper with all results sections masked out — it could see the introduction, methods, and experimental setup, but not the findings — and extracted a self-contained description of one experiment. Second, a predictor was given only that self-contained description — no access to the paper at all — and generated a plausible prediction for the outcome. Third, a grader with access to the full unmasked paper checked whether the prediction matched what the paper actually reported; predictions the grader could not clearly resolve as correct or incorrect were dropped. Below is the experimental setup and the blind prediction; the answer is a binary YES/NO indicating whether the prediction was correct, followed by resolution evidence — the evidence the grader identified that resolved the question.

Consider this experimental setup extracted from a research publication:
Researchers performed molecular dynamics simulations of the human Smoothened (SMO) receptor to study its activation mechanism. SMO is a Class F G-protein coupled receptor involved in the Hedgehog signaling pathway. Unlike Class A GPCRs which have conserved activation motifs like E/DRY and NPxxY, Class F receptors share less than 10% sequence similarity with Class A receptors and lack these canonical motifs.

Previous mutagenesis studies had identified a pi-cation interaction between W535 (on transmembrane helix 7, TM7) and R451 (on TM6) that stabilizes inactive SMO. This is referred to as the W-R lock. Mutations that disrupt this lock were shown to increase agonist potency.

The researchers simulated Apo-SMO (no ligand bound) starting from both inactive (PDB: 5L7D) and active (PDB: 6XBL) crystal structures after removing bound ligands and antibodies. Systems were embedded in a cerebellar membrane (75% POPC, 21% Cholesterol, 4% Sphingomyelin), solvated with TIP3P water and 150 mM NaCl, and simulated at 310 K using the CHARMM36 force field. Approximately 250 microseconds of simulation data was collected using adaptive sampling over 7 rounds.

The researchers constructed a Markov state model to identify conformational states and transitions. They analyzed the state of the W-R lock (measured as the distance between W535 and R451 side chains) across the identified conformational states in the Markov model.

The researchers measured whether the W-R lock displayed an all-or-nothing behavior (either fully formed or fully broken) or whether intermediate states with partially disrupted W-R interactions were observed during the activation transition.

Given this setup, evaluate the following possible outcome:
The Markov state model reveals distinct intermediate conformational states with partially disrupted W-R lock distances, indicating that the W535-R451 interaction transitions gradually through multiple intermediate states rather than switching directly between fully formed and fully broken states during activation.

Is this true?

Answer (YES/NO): NO